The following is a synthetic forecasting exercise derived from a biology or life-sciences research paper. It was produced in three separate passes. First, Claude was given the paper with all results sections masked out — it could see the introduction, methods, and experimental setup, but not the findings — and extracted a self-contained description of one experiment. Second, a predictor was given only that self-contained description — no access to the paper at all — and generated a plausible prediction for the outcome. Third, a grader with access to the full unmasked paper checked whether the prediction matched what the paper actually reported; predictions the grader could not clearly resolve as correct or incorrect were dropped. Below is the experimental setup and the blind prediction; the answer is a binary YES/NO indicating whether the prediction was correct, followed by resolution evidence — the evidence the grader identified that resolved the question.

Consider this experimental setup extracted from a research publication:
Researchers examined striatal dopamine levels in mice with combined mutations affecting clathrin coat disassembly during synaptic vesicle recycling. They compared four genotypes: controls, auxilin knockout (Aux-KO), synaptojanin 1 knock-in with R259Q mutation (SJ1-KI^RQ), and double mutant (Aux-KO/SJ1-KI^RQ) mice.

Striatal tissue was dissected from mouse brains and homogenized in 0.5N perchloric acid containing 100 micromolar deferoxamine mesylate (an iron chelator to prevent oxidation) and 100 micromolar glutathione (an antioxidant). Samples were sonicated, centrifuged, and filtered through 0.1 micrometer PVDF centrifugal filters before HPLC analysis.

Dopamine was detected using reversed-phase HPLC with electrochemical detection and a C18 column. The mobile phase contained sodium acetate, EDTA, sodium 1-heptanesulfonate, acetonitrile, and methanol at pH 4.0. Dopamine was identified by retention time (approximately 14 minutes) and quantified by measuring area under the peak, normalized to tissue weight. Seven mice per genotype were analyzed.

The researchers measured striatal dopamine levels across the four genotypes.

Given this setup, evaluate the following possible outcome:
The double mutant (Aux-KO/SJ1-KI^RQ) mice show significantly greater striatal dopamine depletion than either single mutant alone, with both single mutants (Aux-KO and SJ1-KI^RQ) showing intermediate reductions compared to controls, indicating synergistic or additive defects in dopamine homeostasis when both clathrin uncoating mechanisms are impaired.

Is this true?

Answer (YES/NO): NO